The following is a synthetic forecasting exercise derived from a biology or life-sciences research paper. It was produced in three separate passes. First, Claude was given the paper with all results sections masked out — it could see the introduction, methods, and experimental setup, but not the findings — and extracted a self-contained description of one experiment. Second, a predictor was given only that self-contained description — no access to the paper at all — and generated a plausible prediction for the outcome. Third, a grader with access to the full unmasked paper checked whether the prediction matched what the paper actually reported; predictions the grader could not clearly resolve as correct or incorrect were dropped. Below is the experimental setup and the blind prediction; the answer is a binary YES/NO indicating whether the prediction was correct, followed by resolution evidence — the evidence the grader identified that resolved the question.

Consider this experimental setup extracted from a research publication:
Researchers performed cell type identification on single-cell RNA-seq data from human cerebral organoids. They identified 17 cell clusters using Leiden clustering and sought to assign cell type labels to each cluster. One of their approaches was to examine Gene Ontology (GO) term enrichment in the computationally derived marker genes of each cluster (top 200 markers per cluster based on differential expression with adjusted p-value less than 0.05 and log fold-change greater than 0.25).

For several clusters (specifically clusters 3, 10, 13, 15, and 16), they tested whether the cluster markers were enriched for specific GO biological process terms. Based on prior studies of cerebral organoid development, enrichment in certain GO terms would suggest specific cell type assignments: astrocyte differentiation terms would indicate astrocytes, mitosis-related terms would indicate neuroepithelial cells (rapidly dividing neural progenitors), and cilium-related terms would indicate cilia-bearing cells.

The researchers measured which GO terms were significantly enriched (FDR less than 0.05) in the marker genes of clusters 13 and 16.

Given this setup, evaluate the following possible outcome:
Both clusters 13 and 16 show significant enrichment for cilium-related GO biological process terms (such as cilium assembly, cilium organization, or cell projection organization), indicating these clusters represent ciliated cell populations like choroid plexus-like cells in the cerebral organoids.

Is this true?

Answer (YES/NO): YES